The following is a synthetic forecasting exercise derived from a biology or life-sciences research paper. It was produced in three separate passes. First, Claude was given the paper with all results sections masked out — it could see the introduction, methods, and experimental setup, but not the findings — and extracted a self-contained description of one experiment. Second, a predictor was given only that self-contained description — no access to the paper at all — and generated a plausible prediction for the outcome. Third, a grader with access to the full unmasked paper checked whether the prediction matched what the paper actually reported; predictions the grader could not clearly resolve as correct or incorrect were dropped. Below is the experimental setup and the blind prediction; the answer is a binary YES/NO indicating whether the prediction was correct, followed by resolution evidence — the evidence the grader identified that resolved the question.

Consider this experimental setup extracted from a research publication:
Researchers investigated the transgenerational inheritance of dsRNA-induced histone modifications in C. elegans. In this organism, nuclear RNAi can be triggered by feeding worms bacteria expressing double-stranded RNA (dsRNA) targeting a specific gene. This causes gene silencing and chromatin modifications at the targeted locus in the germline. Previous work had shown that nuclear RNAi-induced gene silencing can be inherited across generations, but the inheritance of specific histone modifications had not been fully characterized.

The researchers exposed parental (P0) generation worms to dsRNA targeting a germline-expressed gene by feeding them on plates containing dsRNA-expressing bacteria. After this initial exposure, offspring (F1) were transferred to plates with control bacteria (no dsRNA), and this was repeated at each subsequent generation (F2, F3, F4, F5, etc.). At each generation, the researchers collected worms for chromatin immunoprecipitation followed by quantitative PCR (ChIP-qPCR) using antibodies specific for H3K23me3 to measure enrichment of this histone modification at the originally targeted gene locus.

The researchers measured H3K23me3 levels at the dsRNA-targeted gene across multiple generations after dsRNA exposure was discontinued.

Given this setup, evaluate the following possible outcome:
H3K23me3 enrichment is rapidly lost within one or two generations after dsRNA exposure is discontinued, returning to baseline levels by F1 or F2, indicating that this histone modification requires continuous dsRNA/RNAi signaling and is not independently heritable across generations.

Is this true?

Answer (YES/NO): NO